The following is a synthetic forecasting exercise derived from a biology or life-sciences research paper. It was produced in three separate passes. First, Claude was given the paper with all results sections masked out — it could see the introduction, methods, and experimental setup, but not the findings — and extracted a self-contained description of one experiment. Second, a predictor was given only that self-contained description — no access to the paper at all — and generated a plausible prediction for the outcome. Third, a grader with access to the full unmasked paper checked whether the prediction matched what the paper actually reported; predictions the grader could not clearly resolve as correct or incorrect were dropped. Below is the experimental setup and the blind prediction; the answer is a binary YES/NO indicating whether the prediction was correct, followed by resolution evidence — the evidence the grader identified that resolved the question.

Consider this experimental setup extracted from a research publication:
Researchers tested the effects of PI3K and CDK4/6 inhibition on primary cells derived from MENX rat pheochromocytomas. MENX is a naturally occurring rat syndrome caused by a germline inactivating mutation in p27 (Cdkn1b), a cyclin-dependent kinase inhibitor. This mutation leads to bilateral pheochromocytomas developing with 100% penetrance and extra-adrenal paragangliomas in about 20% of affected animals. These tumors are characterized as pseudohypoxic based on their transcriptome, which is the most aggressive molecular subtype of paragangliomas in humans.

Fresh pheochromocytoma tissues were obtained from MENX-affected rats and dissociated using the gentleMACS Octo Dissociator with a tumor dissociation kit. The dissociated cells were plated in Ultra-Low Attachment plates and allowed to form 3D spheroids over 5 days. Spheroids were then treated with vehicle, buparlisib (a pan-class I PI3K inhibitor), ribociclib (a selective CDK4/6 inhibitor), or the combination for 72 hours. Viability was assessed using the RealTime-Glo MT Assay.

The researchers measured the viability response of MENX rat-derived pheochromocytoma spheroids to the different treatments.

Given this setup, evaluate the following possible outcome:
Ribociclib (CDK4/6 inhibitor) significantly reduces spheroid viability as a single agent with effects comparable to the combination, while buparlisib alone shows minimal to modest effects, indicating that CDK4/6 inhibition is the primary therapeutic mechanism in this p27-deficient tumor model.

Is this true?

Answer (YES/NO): NO